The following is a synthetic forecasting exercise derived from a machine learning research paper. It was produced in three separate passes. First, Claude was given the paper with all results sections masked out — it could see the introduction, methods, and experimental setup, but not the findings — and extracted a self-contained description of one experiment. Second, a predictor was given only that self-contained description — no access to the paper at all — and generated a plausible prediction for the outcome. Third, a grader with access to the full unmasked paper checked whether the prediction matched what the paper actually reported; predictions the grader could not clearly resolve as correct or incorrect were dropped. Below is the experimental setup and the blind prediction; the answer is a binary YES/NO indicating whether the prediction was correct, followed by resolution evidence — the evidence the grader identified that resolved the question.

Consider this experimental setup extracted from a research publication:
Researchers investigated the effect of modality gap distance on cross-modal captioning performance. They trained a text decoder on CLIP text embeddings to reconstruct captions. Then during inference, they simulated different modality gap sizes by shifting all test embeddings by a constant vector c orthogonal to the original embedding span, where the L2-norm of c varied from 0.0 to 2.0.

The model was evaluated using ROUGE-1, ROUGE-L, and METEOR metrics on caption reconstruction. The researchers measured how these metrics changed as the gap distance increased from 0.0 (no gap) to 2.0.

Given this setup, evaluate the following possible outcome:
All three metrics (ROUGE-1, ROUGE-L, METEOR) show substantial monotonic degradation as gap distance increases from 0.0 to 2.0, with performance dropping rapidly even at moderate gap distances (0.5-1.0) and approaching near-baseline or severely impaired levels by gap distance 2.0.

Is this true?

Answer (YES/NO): YES